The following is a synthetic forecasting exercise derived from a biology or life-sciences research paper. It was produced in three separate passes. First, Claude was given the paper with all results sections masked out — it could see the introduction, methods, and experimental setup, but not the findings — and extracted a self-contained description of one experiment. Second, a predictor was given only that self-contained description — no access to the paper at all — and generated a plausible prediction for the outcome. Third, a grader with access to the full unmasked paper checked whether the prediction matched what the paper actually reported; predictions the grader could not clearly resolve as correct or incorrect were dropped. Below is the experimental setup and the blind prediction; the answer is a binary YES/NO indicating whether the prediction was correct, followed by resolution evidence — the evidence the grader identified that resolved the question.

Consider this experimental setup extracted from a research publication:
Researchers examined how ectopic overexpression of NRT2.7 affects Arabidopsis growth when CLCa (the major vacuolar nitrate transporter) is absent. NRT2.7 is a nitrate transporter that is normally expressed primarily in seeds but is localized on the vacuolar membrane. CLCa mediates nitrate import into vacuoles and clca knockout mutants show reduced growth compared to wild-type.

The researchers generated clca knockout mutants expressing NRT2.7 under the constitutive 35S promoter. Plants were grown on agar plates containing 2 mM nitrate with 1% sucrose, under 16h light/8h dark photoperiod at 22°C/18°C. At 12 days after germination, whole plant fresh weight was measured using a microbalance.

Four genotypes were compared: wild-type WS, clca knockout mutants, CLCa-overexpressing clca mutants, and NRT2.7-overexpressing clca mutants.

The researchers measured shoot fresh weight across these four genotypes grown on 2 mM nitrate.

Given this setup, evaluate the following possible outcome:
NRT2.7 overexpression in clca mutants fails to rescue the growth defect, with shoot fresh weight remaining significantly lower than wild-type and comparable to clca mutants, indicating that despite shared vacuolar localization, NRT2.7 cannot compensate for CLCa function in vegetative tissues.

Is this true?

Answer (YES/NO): NO